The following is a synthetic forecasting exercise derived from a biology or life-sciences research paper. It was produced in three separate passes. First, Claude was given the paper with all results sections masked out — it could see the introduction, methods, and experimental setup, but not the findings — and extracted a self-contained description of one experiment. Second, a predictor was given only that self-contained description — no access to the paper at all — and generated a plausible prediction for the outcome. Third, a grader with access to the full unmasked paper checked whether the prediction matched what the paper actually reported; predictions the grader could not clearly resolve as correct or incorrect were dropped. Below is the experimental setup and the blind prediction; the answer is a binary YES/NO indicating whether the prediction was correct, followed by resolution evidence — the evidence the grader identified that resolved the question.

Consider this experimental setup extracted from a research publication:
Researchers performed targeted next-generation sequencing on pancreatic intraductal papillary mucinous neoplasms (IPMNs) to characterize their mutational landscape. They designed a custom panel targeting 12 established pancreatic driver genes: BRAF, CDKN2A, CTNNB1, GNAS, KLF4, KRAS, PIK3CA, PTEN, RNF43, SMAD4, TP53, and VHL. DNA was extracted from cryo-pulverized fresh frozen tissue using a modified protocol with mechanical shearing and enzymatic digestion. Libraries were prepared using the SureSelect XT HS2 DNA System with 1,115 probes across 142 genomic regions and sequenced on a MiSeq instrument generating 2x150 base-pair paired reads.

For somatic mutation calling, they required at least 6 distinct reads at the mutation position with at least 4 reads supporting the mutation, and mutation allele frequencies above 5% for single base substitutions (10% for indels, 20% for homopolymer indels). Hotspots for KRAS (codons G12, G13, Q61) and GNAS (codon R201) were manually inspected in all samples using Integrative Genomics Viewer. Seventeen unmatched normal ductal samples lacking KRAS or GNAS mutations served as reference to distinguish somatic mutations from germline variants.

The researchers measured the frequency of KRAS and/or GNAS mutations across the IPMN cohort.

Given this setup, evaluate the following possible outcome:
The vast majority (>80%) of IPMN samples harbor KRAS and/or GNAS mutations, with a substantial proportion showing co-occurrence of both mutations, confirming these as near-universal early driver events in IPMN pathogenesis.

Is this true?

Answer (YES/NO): NO